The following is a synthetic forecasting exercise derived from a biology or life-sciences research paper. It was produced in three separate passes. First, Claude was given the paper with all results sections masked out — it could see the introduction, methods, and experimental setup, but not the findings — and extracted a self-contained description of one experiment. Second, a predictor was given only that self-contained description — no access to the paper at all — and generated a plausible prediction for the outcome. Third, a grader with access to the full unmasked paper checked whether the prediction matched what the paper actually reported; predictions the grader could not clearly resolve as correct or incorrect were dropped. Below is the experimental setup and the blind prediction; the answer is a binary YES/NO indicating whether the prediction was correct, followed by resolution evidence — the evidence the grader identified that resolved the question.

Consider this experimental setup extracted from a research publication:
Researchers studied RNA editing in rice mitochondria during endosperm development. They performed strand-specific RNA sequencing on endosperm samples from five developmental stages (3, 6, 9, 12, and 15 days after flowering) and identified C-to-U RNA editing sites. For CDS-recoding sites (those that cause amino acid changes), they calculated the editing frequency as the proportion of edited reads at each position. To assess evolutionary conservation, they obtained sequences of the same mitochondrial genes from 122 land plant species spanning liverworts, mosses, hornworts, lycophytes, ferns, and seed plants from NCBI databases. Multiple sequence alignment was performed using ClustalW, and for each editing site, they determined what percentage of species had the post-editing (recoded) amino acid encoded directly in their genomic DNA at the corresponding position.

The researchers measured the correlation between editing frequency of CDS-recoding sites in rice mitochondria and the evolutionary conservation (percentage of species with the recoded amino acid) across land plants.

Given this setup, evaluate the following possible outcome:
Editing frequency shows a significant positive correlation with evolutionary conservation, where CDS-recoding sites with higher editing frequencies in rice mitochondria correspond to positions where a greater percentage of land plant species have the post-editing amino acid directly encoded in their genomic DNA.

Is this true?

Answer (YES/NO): YES